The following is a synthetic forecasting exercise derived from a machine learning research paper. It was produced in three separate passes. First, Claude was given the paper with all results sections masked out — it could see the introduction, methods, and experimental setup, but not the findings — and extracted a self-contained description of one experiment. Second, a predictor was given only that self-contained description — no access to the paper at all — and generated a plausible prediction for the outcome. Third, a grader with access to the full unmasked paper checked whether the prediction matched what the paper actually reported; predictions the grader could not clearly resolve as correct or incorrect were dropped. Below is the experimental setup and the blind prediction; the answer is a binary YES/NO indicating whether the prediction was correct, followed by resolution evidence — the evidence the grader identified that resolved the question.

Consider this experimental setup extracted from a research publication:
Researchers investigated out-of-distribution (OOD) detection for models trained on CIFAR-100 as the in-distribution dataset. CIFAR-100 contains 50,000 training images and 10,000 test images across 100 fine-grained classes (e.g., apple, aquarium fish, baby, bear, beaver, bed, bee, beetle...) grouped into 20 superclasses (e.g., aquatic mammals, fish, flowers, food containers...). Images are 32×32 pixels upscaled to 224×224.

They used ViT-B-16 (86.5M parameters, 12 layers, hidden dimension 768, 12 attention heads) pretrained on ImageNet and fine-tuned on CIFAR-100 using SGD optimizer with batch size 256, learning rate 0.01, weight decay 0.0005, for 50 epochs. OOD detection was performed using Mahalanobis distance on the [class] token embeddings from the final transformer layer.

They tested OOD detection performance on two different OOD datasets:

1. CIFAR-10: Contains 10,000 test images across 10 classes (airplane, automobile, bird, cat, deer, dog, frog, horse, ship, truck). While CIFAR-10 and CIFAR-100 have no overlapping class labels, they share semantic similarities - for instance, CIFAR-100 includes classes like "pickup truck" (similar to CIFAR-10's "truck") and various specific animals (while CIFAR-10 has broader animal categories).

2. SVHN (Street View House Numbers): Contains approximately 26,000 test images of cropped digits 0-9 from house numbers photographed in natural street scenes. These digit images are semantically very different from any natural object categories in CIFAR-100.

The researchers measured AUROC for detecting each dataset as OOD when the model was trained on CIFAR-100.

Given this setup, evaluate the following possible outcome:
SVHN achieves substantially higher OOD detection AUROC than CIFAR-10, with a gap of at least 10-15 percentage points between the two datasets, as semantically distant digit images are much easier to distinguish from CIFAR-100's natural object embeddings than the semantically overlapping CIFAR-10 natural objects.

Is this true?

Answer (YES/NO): NO